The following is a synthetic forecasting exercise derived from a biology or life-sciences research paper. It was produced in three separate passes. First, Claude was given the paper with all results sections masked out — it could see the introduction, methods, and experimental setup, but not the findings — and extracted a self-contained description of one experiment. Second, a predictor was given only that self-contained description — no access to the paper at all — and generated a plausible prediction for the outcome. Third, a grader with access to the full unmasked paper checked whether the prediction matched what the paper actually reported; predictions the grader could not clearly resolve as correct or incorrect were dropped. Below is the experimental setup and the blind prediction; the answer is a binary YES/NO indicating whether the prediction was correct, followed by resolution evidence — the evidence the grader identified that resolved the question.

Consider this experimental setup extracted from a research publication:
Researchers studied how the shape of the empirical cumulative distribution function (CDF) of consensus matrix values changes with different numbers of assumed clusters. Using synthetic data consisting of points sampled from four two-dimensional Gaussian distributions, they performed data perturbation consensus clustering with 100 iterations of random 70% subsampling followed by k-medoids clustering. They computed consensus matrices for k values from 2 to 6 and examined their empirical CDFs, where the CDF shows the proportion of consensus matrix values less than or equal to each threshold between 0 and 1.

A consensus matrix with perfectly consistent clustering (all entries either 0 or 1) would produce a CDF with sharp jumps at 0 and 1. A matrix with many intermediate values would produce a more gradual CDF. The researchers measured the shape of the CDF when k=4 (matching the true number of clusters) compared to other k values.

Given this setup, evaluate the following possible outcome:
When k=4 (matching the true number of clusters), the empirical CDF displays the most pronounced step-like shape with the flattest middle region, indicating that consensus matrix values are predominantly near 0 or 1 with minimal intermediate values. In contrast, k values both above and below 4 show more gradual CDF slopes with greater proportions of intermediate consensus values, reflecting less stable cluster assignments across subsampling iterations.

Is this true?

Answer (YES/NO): YES